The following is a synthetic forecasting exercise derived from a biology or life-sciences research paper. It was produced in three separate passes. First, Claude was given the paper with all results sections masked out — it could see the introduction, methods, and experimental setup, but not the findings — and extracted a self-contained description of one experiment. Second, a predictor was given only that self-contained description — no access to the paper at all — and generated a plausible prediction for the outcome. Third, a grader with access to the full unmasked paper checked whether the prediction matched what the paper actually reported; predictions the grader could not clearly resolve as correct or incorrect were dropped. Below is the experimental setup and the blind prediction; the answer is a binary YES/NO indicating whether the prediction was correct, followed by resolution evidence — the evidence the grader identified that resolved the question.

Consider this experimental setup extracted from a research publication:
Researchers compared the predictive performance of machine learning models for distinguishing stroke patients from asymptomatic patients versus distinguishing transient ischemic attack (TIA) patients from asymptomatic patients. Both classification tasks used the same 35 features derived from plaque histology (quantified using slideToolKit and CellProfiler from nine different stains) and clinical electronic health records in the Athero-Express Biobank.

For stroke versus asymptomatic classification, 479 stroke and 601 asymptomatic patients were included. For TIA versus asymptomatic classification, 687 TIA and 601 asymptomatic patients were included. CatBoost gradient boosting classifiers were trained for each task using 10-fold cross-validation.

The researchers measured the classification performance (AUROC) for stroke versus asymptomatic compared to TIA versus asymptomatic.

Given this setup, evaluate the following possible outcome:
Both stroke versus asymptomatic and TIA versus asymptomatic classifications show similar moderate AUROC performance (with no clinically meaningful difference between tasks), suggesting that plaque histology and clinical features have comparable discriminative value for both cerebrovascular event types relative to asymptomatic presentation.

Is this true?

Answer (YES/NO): YES